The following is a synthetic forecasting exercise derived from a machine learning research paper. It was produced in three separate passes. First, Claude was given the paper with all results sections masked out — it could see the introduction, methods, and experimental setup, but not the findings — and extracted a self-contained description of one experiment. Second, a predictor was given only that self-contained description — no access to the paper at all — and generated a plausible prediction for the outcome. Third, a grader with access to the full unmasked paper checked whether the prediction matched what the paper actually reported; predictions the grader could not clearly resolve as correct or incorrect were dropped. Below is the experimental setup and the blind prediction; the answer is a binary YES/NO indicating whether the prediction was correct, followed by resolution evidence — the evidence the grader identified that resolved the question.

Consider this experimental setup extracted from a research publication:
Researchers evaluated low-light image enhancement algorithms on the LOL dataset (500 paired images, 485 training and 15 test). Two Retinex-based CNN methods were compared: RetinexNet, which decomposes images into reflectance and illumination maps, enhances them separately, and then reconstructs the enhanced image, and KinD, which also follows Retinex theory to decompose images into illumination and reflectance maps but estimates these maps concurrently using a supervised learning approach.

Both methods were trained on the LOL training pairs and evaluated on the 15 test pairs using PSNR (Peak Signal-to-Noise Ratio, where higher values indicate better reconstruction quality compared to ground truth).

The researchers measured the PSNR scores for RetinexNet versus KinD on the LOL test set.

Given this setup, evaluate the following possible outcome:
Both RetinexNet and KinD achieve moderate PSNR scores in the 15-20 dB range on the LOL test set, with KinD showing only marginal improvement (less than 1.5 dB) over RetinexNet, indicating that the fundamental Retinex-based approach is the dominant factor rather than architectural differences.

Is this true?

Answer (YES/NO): YES